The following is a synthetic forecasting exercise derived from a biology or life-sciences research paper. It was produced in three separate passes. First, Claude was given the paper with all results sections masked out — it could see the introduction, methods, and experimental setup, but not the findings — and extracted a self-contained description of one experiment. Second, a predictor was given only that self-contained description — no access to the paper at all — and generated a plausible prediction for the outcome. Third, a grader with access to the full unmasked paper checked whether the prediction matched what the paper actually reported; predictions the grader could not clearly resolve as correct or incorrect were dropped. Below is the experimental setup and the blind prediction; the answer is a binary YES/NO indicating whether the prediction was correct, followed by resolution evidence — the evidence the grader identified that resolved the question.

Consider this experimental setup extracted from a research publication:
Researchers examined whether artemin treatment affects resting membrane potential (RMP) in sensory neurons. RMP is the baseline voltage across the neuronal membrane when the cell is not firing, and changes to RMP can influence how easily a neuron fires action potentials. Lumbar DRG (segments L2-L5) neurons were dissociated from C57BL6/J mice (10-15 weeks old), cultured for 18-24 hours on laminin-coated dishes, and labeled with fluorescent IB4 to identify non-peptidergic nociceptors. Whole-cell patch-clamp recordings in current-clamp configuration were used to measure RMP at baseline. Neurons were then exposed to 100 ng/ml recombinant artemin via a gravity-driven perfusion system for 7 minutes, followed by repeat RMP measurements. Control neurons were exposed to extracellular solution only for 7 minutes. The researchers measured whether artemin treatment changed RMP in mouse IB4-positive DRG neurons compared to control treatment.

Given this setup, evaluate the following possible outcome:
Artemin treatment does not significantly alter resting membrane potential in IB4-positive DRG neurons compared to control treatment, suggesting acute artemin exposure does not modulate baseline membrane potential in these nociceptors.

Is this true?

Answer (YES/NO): NO